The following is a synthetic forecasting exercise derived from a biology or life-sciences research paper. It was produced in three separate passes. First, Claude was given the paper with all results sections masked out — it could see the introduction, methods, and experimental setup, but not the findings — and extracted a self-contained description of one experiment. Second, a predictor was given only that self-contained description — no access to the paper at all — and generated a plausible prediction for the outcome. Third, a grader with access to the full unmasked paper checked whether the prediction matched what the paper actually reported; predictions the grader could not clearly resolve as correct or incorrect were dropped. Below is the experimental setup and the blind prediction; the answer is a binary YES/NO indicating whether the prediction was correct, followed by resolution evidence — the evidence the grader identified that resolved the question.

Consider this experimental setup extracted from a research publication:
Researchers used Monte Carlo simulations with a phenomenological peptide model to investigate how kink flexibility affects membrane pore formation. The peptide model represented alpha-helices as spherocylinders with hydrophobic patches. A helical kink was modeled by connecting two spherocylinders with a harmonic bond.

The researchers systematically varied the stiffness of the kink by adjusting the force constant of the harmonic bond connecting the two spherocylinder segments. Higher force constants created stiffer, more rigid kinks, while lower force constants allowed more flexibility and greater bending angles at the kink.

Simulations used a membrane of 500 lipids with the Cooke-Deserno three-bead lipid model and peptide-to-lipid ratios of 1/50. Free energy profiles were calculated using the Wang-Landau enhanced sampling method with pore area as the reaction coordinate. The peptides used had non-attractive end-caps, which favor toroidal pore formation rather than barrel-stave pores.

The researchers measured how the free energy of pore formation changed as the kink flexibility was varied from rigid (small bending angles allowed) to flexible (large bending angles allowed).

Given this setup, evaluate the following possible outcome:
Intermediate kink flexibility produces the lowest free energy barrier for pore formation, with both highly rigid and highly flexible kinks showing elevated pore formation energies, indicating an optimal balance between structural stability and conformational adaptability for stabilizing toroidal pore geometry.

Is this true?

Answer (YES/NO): NO